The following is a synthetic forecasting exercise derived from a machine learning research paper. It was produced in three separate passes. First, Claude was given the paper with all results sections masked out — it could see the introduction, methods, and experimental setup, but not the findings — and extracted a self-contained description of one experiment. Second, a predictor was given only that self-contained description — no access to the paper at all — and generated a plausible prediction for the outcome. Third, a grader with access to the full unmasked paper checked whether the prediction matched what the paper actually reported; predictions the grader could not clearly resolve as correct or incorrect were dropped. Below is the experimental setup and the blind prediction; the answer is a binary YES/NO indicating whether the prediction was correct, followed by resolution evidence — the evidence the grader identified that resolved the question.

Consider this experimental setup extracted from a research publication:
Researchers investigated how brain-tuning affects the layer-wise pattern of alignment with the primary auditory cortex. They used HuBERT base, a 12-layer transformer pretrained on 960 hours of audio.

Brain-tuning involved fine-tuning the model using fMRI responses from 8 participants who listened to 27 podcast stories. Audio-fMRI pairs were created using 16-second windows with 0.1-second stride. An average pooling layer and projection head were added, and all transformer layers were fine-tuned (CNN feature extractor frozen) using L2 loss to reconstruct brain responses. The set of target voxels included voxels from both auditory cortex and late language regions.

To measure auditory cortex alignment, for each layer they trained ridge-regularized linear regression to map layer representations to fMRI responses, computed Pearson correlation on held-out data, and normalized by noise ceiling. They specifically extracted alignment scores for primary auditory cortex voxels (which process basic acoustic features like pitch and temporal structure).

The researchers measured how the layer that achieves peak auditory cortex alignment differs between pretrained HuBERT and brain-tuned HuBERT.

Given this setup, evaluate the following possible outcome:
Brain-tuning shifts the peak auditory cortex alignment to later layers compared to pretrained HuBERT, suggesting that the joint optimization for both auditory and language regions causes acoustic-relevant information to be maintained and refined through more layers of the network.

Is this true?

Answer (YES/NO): NO